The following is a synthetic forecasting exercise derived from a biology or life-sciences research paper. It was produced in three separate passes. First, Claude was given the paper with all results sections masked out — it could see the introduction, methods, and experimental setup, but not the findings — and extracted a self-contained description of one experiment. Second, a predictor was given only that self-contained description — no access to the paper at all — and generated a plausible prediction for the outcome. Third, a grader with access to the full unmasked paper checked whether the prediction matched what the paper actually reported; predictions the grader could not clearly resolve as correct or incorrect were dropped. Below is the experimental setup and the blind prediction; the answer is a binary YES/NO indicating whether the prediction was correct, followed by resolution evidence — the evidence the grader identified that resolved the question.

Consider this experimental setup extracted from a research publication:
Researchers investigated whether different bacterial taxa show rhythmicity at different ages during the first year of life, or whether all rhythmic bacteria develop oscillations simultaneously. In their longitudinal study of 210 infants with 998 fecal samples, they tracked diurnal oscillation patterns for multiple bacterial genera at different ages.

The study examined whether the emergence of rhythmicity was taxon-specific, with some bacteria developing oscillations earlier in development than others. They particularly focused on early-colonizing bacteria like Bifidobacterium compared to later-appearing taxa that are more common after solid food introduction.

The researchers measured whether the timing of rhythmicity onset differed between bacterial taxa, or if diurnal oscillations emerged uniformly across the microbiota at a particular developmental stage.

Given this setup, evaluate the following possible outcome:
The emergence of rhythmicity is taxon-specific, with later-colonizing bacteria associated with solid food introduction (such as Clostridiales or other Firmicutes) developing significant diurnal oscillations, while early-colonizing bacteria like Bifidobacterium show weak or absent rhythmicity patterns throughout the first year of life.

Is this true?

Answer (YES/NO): NO